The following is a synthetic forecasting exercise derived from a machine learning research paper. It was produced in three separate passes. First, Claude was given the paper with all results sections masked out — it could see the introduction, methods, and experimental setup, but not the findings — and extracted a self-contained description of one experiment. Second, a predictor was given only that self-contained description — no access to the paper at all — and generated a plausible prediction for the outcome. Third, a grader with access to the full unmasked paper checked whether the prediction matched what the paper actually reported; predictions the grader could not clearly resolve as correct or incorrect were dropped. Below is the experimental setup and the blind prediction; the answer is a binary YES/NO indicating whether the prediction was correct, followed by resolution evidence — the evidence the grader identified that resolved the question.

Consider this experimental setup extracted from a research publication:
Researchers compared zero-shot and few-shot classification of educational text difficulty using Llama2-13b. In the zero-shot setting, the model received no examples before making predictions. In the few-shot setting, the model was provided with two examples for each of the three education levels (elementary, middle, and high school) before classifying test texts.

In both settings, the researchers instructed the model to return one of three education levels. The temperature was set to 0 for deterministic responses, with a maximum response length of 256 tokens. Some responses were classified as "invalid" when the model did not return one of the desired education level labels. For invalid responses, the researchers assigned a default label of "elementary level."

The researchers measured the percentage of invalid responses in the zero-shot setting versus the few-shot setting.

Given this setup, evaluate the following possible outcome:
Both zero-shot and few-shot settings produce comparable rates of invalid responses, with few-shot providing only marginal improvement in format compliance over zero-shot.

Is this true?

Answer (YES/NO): NO